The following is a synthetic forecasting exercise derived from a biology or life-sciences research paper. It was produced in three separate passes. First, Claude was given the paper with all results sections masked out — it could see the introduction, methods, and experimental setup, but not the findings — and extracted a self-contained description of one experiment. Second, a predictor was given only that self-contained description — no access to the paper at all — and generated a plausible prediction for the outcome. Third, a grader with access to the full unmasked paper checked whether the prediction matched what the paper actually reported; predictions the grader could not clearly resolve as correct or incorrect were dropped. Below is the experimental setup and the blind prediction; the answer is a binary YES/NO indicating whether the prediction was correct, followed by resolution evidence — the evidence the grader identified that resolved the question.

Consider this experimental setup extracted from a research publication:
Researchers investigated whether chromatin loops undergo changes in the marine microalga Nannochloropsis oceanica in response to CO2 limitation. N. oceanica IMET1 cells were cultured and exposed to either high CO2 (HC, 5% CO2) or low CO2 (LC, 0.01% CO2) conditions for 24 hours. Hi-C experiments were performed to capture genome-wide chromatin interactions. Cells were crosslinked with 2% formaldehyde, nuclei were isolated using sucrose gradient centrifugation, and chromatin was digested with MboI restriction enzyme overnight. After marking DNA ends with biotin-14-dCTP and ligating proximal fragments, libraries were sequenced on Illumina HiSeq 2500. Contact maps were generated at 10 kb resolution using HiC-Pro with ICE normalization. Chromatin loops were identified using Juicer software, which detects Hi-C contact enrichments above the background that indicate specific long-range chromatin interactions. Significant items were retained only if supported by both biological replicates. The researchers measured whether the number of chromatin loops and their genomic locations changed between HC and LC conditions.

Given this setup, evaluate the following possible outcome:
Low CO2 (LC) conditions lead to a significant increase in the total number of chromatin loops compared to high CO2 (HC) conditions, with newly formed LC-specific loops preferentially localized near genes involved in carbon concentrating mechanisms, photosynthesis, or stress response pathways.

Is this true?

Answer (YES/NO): NO